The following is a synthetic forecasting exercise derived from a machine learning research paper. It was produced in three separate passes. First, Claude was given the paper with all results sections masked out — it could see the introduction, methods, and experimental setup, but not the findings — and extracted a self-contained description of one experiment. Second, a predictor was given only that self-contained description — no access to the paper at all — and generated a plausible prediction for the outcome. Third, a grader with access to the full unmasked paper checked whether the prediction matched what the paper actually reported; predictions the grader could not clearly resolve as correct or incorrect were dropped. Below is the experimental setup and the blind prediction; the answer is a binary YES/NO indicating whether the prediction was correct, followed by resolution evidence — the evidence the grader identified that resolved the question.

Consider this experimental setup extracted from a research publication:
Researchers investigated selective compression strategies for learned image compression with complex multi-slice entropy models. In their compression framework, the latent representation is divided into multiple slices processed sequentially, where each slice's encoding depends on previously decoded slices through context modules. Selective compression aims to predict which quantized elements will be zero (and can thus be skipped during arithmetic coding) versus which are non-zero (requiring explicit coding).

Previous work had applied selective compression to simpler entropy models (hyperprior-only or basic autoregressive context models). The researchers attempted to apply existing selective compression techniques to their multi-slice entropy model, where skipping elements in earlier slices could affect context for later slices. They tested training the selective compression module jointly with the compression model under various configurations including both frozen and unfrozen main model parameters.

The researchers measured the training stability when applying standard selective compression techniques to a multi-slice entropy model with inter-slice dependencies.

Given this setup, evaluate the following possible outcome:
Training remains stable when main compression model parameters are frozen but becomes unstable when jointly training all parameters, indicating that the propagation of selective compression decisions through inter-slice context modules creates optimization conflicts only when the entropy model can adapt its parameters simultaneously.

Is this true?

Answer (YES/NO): NO